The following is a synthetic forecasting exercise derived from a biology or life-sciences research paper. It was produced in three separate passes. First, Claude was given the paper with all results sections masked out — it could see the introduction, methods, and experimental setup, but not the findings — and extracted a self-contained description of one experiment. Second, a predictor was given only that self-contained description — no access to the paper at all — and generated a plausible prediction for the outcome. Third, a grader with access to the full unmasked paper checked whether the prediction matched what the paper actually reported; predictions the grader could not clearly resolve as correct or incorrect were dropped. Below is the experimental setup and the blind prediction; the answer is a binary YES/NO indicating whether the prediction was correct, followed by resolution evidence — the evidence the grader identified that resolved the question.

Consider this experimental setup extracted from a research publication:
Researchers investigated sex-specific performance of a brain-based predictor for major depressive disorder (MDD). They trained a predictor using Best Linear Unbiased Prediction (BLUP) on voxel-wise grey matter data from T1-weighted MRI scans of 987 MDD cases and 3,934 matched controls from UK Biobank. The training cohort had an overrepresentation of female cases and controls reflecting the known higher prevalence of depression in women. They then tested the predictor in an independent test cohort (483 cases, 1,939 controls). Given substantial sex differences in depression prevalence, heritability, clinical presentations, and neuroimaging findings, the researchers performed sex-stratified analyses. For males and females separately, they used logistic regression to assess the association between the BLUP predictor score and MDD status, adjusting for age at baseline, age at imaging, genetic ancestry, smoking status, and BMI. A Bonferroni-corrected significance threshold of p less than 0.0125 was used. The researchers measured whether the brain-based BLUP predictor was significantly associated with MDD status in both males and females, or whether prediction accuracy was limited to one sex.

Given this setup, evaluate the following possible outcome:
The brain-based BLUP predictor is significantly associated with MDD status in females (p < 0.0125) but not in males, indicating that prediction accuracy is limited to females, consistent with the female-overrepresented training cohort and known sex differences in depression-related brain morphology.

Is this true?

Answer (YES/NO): NO